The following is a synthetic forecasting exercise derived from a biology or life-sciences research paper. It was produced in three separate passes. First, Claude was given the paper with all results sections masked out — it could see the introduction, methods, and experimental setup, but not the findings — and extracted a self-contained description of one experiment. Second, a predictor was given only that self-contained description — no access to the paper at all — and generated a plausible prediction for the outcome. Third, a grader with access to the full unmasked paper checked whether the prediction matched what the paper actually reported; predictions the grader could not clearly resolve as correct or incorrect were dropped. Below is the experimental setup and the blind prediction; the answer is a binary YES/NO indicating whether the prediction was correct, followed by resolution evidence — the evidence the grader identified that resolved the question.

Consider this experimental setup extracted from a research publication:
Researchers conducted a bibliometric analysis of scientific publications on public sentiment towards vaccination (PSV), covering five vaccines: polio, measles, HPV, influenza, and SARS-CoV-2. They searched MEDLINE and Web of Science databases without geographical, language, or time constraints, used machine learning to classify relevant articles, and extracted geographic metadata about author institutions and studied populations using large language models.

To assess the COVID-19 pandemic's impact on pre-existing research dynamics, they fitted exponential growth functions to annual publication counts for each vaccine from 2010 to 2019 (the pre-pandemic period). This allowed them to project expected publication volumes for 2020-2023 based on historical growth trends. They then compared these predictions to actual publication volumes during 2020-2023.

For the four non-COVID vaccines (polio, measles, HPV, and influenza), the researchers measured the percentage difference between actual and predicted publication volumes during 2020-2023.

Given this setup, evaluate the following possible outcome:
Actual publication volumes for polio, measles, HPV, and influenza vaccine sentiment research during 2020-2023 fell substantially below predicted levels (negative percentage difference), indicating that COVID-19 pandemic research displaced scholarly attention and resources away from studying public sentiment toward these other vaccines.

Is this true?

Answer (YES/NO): NO